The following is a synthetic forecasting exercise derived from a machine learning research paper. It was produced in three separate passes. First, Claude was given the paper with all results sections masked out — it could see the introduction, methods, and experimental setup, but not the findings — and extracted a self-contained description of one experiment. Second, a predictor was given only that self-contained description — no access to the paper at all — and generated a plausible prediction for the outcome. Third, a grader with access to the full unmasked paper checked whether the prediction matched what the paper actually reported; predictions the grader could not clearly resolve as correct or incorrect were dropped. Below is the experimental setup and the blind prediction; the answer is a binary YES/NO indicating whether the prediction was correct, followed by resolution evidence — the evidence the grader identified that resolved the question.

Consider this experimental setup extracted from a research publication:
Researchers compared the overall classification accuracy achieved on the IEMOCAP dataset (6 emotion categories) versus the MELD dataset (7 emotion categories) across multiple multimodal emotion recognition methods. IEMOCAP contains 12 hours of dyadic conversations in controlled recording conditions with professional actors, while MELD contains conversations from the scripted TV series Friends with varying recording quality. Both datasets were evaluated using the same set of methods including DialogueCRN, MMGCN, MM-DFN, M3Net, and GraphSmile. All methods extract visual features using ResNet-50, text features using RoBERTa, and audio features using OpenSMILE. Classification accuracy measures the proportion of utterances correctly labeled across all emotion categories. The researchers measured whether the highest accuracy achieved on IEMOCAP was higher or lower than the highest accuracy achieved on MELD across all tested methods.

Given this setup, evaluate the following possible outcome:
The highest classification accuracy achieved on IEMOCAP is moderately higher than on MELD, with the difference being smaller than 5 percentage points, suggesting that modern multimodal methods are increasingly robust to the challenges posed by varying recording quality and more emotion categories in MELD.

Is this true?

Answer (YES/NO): YES